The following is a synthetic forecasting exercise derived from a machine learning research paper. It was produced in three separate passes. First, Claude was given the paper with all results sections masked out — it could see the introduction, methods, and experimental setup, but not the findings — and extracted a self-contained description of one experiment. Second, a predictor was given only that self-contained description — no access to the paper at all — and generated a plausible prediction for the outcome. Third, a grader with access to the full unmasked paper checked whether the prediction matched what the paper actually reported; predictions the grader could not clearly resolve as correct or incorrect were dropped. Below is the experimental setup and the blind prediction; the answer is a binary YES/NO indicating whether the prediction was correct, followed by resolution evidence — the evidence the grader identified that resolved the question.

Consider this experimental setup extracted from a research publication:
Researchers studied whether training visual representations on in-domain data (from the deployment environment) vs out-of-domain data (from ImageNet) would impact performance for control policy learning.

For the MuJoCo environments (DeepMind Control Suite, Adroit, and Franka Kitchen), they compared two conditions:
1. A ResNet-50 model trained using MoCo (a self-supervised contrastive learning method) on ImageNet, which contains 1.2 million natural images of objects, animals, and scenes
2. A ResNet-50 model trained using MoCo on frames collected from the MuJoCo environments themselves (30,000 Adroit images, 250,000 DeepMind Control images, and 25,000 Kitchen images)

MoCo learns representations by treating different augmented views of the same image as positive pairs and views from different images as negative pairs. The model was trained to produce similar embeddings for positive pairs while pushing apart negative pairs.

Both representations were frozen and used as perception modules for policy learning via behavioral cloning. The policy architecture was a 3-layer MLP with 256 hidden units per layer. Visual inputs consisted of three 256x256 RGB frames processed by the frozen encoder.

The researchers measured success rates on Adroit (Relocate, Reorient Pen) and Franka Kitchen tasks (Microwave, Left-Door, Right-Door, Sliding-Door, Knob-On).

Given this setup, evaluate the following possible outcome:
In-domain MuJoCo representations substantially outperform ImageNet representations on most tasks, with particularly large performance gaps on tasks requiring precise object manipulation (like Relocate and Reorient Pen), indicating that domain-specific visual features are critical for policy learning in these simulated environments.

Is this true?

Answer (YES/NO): NO